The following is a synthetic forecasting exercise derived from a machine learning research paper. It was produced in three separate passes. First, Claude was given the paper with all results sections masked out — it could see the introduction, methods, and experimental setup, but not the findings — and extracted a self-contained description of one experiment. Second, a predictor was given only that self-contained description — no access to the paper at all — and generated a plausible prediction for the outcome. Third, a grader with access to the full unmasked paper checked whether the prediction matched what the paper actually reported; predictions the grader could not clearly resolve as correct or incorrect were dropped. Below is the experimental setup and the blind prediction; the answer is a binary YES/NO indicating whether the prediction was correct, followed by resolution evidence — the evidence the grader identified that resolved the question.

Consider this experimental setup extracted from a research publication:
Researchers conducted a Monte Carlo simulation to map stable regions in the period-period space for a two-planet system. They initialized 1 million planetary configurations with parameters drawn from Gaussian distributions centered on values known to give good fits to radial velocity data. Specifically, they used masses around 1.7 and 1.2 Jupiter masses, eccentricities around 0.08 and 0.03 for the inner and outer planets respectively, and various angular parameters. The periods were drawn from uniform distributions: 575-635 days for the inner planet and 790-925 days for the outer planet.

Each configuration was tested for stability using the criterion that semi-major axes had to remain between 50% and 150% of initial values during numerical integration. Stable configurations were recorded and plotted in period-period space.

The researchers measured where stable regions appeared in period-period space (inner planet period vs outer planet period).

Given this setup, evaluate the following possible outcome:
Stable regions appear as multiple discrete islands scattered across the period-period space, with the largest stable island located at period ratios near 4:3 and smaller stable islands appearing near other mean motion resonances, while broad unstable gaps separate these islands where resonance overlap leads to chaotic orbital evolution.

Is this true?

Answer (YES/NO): NO